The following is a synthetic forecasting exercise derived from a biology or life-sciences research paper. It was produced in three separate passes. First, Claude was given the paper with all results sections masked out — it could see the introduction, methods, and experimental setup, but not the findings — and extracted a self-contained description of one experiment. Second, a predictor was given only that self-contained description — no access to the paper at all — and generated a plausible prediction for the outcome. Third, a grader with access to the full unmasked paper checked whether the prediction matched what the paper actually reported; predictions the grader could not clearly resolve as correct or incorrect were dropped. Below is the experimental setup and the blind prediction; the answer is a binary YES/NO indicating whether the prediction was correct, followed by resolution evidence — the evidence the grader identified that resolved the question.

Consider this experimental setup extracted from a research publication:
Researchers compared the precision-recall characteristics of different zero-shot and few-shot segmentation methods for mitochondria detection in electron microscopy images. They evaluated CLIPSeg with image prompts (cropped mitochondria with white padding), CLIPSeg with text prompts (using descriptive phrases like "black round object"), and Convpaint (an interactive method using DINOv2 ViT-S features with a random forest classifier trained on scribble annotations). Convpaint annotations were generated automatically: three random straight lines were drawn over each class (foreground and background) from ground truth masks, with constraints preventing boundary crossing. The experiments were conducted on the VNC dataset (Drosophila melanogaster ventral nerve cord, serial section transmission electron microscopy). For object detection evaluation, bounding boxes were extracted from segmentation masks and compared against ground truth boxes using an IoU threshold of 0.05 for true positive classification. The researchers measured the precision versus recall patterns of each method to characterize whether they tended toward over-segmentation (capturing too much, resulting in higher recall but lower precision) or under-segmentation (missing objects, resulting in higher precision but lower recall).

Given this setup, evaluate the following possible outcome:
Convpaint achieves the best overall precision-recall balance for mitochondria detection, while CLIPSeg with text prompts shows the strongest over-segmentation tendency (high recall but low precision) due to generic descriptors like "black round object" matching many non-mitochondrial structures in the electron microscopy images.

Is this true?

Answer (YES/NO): NO